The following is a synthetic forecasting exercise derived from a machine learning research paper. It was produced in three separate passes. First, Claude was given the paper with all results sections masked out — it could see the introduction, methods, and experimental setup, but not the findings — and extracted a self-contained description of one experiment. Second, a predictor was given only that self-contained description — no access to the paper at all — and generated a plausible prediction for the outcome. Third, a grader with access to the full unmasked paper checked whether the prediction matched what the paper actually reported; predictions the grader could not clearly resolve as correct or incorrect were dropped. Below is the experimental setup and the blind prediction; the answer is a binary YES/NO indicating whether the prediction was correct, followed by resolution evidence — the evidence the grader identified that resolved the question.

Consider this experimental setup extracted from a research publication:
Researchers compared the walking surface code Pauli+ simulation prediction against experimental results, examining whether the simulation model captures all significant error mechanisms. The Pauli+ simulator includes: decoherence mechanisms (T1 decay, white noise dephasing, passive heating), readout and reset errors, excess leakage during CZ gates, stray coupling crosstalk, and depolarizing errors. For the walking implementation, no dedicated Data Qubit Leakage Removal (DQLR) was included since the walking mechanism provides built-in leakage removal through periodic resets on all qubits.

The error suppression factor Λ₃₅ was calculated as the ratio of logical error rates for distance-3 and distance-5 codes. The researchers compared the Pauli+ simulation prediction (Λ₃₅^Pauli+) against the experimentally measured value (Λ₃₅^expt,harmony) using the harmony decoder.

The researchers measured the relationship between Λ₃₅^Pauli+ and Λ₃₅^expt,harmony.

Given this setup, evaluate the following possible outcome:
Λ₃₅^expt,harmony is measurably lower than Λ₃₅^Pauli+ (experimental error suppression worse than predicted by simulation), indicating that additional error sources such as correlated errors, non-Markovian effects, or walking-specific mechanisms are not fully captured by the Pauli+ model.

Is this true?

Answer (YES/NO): YES